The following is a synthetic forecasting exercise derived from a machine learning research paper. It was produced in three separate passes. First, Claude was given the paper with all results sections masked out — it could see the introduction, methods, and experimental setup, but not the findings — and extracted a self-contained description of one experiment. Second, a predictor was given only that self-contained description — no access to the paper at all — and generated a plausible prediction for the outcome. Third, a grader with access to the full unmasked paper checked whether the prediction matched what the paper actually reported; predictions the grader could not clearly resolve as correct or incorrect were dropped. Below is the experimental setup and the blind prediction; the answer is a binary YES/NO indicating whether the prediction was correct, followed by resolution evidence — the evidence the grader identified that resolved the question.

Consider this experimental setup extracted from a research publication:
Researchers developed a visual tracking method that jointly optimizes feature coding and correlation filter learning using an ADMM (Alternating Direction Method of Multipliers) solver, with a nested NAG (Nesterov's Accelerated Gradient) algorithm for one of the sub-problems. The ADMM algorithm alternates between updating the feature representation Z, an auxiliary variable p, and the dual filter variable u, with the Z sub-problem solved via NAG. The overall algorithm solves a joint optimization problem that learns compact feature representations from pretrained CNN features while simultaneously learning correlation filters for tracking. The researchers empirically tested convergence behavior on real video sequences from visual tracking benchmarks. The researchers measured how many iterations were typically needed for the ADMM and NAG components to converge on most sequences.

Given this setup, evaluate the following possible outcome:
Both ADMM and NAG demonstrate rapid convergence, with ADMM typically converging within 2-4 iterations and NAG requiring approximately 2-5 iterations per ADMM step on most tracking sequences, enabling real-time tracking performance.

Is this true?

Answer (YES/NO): YES